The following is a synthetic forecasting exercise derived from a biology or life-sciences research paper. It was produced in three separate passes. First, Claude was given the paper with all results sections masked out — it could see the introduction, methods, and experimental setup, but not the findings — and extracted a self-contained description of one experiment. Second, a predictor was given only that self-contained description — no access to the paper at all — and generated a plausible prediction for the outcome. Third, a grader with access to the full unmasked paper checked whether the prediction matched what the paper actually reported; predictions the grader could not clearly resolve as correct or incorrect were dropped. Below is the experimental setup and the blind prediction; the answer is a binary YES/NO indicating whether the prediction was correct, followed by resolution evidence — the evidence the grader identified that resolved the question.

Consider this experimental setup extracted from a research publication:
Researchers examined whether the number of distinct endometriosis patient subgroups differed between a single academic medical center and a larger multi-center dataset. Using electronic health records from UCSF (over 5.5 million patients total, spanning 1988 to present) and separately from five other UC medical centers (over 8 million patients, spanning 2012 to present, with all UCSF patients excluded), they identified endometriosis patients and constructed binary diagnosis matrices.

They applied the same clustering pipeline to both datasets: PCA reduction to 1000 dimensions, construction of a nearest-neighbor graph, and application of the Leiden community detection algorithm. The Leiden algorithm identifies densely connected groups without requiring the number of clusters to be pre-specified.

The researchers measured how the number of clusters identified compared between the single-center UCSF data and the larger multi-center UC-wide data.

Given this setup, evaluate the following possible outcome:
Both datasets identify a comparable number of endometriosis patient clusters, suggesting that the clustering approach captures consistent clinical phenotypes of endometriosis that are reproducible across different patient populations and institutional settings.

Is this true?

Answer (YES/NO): NO